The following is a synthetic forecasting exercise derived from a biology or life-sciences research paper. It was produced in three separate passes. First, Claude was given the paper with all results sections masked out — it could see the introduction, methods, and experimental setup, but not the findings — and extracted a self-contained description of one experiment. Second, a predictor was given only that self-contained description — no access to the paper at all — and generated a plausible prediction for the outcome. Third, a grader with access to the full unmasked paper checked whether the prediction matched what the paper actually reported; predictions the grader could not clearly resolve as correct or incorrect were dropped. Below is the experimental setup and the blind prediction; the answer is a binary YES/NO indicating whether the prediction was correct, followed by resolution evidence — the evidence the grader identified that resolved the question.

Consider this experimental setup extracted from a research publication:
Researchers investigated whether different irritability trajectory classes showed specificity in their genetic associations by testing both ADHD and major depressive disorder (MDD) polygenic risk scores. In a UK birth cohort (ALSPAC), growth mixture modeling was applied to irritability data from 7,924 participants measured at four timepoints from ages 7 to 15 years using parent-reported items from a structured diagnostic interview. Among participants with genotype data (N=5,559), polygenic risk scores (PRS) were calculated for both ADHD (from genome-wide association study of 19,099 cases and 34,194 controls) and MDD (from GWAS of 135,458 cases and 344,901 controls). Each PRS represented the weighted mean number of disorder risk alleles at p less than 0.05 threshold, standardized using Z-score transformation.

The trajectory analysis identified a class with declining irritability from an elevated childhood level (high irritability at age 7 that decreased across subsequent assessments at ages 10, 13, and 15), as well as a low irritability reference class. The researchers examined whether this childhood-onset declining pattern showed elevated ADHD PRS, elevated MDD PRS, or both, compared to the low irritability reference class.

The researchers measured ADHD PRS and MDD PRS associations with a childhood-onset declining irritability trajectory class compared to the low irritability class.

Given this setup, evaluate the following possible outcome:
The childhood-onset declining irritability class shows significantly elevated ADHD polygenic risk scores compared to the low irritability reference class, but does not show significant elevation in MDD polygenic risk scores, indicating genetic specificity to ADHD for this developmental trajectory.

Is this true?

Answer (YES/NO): NO